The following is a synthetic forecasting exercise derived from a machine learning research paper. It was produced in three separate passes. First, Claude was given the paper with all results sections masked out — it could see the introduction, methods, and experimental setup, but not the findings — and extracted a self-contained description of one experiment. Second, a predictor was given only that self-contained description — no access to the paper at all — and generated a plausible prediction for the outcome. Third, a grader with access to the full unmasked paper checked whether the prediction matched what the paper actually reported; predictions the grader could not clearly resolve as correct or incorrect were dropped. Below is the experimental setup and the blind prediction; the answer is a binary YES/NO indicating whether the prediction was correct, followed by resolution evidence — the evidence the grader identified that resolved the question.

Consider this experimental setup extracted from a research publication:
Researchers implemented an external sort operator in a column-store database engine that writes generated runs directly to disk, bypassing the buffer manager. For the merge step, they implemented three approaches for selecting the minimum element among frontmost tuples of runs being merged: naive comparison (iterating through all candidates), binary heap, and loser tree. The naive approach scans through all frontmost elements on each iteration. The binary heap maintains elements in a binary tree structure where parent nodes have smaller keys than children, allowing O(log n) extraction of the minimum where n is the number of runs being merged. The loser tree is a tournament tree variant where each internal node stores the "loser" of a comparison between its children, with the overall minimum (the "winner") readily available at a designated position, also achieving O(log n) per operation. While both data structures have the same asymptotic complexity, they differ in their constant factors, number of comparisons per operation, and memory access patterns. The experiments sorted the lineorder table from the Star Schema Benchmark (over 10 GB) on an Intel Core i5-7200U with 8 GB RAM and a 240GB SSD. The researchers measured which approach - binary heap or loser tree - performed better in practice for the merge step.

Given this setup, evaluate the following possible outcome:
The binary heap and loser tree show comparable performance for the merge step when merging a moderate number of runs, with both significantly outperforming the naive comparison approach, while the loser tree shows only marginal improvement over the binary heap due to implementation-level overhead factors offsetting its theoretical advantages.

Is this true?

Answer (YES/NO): NO